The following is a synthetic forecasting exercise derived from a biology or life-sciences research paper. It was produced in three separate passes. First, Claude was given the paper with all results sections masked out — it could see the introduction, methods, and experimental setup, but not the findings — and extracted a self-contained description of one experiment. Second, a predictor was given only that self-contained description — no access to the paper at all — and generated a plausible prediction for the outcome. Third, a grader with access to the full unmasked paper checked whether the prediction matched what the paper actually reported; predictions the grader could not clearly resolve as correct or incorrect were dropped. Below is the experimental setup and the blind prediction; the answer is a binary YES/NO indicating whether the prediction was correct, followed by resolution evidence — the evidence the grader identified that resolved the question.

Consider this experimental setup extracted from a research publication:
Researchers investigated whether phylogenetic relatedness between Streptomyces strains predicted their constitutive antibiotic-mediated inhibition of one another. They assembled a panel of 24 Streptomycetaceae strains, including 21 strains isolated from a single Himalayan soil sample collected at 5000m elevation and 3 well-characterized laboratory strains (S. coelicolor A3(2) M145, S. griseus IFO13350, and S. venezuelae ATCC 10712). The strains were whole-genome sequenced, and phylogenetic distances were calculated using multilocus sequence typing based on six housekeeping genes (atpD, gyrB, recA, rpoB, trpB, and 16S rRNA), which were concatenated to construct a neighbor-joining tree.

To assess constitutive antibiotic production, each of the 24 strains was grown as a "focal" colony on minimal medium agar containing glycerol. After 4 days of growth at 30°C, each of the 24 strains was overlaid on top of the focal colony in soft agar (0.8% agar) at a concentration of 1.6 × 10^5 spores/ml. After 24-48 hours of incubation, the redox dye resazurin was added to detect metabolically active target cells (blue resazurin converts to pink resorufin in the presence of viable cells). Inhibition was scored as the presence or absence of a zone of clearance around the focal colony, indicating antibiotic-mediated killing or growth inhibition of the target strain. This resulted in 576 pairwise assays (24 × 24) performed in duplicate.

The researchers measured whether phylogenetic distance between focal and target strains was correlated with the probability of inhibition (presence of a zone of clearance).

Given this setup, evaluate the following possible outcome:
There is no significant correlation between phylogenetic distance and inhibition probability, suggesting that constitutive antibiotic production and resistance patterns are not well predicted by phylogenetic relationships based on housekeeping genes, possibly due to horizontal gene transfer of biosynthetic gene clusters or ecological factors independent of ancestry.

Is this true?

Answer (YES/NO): NO